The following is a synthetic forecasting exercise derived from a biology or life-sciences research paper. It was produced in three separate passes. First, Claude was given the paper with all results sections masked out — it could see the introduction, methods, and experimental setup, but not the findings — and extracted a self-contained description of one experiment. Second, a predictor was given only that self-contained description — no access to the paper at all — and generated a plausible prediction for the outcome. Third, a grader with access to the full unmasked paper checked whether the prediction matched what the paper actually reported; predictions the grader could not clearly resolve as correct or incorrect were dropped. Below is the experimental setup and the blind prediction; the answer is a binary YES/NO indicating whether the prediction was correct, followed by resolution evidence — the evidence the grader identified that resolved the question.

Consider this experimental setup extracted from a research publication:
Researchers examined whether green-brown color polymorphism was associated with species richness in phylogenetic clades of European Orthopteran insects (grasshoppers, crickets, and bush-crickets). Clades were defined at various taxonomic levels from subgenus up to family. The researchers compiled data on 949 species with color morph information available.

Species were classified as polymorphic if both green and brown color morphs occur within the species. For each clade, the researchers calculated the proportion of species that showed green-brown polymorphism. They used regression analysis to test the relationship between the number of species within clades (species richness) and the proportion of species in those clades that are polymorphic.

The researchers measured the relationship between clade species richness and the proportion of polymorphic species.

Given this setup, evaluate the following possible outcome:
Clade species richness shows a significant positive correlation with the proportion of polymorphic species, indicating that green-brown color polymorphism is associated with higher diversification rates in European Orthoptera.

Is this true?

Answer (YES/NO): NO